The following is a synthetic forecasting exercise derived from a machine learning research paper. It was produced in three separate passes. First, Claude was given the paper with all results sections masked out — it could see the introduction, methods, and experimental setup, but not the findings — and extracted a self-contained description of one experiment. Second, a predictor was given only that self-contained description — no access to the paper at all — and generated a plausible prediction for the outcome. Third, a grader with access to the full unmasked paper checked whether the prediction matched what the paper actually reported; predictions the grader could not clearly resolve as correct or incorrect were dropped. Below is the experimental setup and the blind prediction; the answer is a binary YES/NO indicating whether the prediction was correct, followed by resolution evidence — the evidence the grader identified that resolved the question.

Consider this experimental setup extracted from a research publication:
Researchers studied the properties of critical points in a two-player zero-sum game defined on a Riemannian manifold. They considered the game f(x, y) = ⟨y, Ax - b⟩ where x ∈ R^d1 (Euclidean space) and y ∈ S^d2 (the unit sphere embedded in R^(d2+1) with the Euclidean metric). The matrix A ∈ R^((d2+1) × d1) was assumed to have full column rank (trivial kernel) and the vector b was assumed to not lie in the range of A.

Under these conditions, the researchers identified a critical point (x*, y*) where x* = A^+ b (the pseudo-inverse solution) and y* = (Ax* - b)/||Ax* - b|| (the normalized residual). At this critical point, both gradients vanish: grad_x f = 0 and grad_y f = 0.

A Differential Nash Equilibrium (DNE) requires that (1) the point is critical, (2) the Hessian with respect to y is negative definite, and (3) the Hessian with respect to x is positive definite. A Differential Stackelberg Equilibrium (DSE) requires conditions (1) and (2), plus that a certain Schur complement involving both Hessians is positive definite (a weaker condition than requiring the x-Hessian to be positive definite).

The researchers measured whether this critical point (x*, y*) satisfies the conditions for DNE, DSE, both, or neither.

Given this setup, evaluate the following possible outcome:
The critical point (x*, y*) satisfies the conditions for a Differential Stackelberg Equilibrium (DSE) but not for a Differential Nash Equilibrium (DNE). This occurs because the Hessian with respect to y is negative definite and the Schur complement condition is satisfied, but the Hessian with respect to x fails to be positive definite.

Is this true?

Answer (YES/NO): YES